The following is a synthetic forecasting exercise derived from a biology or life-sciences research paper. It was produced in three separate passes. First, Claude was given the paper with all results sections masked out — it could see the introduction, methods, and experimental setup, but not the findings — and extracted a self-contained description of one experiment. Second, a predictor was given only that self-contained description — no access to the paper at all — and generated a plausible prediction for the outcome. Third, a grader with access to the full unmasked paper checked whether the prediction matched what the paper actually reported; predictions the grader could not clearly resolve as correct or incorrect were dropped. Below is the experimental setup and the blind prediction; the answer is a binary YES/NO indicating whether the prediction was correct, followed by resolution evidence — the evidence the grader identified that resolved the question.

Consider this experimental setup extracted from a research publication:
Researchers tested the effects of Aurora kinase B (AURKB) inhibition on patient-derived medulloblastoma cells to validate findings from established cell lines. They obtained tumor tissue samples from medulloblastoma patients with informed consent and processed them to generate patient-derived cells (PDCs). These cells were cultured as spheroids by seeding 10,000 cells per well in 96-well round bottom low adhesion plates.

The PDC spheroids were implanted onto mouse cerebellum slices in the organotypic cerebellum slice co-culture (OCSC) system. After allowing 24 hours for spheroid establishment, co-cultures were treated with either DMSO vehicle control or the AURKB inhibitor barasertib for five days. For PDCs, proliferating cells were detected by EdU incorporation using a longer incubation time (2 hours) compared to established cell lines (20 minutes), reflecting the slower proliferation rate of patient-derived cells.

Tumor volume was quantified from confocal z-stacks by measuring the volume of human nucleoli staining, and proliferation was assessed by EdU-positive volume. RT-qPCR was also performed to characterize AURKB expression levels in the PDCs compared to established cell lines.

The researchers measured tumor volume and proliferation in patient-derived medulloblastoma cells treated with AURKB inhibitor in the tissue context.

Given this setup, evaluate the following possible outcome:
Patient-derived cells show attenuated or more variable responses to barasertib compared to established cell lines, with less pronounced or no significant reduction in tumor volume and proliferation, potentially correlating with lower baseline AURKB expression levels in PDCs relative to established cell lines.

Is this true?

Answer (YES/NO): NO